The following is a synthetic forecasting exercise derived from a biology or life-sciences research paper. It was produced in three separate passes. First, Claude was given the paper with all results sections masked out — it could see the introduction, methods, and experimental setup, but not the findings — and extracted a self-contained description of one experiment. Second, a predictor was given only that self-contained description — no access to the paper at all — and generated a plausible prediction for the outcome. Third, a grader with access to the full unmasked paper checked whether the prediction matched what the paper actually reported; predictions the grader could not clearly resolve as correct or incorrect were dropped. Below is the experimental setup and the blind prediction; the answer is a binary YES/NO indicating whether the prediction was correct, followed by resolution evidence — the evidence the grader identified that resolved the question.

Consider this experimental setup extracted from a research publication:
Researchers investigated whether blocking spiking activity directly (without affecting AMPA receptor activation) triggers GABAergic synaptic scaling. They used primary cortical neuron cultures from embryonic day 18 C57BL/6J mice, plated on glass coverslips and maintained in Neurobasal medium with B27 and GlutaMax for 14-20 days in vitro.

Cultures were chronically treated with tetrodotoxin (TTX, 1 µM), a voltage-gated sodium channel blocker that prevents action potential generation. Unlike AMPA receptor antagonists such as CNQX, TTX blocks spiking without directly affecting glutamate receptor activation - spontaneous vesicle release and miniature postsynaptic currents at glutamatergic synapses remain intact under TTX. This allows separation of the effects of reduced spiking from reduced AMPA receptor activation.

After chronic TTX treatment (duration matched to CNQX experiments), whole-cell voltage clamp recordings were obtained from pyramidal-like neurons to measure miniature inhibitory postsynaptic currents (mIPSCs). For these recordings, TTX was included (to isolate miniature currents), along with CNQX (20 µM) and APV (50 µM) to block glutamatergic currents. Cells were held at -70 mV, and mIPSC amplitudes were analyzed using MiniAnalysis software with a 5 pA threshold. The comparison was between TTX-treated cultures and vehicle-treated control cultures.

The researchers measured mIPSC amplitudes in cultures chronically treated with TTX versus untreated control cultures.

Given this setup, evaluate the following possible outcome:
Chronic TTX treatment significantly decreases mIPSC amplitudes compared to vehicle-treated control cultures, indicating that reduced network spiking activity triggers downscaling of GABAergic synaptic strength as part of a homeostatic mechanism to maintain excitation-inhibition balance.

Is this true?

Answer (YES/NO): YES